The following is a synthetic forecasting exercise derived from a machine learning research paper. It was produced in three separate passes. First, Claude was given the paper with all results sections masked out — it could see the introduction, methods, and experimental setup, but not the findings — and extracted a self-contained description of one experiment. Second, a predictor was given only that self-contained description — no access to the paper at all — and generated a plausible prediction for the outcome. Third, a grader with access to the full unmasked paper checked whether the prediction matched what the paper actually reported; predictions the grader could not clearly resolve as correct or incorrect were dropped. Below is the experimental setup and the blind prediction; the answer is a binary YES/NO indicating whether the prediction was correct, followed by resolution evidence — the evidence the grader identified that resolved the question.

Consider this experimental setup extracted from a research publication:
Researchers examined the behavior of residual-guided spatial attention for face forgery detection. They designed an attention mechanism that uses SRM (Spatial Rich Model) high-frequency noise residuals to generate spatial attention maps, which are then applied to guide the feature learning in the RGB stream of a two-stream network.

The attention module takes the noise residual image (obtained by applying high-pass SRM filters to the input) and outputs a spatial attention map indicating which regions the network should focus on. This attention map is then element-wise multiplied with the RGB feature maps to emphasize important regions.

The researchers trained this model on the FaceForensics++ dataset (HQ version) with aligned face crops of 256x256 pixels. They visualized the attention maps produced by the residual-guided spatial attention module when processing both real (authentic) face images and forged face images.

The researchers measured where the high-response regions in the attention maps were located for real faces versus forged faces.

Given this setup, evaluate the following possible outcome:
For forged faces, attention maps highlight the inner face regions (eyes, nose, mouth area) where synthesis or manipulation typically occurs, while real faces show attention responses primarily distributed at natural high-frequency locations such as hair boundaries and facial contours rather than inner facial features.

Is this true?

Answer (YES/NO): NO